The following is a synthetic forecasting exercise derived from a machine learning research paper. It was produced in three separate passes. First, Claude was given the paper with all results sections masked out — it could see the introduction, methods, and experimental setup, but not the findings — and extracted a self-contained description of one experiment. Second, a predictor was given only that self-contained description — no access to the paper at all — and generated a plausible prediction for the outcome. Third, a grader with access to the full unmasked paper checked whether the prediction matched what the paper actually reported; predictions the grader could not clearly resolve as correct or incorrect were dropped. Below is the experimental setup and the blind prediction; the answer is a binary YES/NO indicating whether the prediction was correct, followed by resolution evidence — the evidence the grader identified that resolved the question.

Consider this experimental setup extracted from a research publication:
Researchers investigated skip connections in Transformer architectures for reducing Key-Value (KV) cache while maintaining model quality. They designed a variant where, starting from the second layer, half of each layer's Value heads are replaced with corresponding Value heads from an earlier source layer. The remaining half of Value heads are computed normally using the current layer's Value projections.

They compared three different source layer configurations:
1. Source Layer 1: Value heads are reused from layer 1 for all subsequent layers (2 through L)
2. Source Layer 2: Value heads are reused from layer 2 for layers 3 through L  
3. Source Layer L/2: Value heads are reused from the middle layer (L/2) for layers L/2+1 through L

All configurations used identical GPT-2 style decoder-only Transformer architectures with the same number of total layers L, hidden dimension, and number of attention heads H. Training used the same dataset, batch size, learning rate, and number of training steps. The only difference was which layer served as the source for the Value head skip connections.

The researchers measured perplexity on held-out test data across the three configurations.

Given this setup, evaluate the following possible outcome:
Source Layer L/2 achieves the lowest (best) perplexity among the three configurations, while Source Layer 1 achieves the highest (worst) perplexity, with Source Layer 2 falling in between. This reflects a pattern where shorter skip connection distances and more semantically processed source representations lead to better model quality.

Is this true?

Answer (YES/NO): NO